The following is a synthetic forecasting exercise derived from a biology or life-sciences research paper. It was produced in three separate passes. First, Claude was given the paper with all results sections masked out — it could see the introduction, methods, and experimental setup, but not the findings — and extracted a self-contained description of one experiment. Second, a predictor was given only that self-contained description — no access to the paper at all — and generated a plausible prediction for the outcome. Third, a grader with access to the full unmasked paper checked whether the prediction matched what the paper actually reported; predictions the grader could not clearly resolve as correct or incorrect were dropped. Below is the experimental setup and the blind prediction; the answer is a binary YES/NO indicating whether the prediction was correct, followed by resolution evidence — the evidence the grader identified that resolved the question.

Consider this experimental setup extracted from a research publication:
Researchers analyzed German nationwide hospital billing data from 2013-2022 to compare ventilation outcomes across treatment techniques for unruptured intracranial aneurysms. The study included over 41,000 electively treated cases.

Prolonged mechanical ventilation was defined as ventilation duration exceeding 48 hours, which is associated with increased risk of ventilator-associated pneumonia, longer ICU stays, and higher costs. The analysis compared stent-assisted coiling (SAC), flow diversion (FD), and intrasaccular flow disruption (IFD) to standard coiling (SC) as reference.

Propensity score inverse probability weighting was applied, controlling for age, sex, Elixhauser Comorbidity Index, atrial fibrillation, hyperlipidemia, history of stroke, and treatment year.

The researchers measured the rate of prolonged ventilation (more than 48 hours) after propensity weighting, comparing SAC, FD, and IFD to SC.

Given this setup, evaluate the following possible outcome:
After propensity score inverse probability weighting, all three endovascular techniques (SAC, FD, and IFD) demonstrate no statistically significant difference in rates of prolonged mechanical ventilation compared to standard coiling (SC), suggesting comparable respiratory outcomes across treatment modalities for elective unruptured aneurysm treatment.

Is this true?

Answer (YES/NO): NO